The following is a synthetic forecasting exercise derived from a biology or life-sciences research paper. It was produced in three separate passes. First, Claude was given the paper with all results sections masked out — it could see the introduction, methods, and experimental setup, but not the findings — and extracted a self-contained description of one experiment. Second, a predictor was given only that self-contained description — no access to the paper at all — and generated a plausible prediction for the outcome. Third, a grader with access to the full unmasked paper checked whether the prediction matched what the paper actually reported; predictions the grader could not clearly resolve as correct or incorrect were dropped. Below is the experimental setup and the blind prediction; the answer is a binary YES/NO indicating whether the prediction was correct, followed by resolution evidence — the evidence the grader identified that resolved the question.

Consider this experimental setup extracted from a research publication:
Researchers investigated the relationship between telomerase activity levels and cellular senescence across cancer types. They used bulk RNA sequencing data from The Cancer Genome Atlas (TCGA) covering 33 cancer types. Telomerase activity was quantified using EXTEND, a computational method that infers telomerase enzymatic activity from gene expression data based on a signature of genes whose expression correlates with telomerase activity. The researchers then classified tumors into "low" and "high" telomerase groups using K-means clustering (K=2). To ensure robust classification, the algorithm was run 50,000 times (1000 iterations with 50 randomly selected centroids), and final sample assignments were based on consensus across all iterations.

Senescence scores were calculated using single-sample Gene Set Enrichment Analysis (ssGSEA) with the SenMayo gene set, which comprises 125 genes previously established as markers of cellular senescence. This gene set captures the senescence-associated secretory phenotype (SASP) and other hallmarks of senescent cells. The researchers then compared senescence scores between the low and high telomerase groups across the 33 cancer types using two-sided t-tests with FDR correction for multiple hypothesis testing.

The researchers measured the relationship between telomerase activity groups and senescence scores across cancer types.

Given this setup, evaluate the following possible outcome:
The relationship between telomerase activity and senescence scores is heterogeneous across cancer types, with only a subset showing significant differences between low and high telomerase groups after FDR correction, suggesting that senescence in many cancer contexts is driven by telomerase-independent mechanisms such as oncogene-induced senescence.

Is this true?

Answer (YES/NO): NO